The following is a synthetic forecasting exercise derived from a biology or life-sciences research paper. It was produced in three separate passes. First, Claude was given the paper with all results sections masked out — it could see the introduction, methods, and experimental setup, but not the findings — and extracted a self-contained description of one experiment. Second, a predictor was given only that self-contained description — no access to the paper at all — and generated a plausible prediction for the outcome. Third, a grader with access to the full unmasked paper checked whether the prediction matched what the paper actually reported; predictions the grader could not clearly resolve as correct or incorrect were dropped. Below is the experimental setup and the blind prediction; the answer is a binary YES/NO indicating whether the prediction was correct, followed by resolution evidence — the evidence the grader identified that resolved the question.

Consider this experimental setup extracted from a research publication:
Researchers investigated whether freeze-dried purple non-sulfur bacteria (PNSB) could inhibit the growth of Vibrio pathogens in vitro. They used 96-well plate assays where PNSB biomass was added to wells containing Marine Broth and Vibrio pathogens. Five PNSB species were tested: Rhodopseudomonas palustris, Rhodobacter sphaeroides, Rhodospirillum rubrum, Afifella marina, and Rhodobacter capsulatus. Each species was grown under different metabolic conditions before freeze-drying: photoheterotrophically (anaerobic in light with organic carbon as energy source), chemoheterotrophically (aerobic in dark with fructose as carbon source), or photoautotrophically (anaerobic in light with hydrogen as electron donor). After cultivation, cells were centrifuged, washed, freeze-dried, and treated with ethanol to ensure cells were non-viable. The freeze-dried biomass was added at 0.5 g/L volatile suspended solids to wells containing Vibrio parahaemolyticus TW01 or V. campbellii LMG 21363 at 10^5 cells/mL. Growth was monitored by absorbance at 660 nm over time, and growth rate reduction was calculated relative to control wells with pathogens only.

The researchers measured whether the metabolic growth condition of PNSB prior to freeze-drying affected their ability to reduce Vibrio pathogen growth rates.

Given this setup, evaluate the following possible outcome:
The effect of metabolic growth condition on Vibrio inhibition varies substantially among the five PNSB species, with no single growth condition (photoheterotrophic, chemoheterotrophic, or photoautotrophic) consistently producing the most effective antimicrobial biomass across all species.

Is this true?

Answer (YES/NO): YES